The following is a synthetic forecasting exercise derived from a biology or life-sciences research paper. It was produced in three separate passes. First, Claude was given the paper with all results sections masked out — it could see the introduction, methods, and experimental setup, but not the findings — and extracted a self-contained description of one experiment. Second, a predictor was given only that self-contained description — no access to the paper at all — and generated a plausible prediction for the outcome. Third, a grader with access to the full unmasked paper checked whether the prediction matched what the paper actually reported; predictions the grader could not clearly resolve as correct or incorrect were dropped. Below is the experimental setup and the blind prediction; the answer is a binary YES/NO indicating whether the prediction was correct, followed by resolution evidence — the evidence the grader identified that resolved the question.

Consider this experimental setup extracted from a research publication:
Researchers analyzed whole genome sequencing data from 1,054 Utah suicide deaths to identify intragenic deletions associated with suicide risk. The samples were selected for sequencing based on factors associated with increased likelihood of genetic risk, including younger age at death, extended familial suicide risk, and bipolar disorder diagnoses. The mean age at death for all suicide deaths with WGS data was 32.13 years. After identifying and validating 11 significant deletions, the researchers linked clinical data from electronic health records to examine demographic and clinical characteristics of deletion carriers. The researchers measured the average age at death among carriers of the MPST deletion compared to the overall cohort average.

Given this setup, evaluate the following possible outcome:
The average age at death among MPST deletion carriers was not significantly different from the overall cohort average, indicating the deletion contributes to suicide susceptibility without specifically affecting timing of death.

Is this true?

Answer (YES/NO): NO